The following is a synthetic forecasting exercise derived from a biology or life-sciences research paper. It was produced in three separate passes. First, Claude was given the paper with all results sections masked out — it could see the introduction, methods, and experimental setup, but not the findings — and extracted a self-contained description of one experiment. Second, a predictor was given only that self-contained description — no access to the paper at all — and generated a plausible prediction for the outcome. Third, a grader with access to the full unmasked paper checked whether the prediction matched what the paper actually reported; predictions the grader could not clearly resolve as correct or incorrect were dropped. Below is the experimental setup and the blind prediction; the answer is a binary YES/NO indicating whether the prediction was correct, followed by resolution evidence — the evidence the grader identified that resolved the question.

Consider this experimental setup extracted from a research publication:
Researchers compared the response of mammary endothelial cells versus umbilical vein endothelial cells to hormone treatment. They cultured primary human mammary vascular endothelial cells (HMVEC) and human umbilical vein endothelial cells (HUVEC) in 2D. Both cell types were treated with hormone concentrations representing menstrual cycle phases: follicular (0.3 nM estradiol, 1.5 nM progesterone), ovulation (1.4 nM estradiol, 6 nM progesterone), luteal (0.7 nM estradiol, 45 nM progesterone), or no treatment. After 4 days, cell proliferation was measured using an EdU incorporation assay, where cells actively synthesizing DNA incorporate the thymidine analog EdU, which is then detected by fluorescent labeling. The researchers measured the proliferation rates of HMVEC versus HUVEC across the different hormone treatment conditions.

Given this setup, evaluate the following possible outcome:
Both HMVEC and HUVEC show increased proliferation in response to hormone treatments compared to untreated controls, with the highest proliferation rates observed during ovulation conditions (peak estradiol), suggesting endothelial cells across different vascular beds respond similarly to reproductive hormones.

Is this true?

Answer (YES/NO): NO